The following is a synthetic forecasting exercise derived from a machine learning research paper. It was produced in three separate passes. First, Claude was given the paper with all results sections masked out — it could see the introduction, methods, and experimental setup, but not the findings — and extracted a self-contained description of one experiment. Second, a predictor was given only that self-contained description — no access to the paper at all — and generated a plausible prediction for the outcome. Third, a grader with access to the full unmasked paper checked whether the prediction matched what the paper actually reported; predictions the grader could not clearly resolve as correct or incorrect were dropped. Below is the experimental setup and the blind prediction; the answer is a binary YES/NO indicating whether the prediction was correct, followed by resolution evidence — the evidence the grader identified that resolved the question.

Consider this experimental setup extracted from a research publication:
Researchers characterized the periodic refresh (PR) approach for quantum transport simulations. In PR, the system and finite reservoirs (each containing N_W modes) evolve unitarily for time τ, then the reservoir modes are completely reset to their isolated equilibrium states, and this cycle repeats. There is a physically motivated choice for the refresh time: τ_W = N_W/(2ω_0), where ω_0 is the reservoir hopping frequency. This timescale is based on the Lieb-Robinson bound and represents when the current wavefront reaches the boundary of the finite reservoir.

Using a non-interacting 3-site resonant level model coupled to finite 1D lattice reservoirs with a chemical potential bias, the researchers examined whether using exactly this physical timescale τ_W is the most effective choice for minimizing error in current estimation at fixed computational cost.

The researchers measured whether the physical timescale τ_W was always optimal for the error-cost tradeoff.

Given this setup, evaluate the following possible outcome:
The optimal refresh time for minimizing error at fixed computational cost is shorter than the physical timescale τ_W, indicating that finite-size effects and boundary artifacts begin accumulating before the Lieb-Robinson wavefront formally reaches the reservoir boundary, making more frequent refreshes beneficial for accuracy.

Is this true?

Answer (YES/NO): NO